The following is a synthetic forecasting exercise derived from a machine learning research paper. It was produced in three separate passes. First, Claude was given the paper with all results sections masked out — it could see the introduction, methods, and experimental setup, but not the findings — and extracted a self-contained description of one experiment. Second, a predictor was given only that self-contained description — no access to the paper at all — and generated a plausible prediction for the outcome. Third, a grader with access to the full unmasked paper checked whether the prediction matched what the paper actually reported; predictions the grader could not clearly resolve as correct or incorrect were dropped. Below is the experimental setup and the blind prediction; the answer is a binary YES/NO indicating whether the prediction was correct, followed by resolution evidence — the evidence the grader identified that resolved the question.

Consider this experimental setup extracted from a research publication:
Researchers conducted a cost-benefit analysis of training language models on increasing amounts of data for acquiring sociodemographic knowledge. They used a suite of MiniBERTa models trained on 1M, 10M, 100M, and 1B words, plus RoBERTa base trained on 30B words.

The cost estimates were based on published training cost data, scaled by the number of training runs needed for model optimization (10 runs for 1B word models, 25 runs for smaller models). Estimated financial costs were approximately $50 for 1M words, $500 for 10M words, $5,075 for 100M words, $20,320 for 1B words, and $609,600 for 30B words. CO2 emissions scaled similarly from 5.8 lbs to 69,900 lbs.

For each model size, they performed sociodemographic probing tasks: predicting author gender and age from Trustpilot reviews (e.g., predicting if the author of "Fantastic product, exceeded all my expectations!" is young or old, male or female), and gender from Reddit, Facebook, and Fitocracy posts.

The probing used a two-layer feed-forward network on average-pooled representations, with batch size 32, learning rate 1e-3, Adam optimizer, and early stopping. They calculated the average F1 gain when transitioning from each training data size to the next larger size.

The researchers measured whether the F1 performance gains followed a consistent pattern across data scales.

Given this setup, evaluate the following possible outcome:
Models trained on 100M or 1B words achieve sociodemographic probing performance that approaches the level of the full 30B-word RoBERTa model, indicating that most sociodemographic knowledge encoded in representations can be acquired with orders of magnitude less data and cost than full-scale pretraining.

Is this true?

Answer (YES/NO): NO